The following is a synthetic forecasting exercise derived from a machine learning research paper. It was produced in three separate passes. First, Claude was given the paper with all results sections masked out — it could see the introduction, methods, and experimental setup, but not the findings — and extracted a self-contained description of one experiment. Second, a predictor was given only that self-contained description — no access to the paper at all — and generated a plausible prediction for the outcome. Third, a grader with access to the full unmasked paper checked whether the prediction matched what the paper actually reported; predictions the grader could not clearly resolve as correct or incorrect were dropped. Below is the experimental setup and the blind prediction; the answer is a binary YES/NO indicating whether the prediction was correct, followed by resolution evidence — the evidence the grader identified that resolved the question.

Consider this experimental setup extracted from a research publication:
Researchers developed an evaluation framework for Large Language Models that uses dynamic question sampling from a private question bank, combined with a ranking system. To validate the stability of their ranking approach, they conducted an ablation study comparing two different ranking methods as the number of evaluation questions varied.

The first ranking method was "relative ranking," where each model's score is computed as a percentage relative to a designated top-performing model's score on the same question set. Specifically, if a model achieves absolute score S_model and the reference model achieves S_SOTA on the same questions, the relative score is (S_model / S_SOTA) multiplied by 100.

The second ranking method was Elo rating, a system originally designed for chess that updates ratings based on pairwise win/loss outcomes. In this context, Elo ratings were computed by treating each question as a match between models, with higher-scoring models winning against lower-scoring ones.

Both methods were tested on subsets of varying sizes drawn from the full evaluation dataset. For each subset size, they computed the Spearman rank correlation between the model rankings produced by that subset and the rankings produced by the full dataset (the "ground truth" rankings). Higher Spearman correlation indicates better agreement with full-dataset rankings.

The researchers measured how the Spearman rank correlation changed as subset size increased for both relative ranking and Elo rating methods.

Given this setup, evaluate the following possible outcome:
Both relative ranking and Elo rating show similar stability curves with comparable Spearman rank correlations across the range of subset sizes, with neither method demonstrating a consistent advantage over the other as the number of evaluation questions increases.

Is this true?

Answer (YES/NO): NO